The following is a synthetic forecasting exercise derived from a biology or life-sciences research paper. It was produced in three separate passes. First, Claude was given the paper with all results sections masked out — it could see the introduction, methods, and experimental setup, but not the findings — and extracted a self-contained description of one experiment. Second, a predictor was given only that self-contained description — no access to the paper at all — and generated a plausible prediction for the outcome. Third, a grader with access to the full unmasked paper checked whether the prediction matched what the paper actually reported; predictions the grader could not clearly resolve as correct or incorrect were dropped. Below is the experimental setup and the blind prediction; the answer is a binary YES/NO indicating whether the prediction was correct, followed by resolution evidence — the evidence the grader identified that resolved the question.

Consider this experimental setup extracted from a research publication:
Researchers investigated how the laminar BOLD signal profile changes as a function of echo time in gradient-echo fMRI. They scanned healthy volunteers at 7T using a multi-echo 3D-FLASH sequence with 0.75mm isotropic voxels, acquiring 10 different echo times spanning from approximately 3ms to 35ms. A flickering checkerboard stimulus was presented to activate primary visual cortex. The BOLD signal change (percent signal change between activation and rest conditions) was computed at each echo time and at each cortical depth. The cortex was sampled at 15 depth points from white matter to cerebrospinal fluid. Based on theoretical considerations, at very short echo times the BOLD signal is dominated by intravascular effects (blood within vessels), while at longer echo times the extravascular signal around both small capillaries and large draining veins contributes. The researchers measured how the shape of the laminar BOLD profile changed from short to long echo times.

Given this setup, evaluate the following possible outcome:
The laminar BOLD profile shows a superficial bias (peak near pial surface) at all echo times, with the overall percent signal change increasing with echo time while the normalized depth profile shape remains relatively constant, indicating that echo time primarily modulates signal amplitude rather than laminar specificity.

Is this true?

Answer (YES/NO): NO